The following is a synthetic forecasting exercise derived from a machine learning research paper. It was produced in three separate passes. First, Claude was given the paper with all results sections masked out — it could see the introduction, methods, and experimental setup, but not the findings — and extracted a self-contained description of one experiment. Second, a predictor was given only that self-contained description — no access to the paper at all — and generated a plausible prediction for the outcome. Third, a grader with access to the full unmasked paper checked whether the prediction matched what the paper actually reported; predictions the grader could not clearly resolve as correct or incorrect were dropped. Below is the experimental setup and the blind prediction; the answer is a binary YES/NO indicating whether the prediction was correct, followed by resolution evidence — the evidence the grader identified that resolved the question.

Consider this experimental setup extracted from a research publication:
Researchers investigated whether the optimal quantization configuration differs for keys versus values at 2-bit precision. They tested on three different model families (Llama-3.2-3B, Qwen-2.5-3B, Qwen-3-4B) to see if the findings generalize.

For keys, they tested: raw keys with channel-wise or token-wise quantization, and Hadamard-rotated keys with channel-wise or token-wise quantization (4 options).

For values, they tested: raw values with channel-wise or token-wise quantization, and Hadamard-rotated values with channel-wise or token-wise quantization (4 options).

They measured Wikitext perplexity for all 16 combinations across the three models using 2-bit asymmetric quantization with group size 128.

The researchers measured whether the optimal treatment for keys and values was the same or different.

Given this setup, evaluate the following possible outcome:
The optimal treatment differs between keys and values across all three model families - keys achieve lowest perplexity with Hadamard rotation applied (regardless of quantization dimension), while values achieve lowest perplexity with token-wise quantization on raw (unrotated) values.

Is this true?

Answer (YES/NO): NO